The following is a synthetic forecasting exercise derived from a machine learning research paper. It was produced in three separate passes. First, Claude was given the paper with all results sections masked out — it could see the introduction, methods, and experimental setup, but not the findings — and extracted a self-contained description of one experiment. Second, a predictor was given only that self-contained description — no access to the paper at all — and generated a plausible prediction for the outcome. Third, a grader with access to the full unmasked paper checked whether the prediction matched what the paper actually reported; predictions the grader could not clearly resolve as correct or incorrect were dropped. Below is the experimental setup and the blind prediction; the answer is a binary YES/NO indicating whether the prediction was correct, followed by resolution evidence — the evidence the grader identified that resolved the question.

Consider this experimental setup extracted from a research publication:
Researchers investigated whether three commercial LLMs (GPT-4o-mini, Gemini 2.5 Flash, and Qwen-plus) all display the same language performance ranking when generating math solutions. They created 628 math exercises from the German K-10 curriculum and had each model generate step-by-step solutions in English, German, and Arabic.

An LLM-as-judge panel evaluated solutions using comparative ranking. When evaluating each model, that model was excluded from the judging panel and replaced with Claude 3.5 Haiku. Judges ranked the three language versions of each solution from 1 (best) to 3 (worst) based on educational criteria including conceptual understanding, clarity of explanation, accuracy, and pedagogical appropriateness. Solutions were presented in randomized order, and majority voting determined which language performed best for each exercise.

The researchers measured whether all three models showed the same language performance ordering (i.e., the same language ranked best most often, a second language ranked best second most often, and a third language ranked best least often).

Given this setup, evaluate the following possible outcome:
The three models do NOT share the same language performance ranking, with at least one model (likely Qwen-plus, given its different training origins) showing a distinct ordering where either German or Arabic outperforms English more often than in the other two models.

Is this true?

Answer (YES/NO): NO